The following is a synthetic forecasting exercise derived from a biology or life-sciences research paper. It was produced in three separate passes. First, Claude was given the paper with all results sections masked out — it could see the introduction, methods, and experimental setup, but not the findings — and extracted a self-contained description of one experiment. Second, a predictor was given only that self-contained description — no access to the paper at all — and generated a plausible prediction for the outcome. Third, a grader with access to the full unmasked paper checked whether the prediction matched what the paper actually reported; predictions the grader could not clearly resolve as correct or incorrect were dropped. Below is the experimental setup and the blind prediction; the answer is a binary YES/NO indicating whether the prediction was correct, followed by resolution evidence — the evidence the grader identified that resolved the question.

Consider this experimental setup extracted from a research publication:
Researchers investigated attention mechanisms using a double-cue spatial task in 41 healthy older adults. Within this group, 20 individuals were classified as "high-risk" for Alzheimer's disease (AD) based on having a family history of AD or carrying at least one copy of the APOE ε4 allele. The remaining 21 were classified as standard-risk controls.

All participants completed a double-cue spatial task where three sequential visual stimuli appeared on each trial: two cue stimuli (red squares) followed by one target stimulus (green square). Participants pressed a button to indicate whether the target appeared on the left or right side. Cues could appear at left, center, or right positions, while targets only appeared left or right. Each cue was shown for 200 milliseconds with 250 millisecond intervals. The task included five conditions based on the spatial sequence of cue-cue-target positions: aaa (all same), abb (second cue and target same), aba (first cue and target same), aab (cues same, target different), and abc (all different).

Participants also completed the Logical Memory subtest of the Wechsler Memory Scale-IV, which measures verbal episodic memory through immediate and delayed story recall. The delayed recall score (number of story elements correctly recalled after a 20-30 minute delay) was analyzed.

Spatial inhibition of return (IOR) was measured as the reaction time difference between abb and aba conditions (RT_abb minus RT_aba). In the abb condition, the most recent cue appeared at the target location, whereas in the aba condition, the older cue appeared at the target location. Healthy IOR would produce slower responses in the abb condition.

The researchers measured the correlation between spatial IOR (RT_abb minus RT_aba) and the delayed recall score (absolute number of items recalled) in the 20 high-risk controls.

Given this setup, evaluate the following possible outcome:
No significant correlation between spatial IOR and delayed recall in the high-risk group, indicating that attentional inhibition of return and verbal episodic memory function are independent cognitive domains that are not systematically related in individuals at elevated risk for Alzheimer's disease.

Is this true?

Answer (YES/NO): NO